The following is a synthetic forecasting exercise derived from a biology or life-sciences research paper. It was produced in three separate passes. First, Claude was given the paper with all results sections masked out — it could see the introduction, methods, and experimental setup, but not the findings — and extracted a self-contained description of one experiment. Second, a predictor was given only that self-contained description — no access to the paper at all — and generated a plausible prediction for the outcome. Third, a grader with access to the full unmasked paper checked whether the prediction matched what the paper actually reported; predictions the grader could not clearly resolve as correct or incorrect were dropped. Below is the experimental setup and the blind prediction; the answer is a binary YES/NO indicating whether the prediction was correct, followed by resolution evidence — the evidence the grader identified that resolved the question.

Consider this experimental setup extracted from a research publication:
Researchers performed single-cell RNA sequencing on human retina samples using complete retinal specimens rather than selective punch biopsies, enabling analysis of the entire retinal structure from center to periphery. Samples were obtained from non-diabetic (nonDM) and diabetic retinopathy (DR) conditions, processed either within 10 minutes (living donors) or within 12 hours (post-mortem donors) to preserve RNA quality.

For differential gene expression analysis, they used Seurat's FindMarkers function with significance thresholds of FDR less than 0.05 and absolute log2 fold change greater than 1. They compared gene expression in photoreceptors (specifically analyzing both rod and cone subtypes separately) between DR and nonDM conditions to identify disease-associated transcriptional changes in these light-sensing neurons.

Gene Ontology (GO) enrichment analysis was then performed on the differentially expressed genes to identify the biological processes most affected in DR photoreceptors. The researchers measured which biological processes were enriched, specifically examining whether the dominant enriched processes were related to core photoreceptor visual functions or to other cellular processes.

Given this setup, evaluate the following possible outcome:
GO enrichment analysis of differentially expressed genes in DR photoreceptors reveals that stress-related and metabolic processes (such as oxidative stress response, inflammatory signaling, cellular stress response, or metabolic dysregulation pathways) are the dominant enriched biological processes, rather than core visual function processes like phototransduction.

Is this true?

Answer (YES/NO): YES